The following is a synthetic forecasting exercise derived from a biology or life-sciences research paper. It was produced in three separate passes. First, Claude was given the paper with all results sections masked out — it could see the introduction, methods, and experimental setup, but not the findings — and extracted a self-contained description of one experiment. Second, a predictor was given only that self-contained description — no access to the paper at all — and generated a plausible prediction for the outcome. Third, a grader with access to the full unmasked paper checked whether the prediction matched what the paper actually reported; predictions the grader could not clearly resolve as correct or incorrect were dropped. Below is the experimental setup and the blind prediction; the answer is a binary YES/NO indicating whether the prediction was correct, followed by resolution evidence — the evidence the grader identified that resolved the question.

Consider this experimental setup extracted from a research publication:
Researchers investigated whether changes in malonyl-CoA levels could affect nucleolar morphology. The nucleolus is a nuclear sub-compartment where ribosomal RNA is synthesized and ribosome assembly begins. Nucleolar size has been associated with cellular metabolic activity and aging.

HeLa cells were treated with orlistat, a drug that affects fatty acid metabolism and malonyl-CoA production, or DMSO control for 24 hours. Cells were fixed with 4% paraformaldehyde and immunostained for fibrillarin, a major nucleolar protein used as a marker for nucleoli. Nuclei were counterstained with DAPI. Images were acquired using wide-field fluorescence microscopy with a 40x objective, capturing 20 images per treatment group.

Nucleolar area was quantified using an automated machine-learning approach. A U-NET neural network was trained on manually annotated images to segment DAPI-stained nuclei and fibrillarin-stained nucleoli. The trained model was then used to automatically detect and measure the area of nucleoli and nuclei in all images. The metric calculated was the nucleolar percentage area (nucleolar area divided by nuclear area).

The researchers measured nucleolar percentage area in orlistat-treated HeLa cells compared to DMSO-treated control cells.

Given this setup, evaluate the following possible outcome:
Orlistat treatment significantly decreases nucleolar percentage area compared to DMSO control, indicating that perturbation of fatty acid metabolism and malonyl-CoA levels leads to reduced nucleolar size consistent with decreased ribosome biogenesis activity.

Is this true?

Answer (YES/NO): NO